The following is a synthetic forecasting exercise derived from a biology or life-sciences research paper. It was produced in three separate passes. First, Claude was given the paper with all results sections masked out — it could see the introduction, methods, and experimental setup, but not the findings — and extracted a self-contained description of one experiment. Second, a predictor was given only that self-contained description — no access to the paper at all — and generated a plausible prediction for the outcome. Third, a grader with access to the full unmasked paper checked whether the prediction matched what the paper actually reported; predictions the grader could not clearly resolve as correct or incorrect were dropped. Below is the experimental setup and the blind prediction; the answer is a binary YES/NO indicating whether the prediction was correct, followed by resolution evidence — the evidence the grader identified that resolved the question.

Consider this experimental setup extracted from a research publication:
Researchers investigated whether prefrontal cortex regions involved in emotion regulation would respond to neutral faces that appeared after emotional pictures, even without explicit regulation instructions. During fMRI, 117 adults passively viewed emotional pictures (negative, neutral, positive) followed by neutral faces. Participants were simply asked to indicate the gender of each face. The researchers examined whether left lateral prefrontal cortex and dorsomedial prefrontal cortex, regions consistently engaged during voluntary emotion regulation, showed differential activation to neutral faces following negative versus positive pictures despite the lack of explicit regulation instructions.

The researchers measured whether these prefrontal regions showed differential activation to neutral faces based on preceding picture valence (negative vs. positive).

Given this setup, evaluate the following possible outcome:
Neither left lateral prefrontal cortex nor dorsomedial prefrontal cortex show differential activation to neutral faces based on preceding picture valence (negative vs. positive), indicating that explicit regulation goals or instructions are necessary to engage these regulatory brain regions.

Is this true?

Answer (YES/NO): NO